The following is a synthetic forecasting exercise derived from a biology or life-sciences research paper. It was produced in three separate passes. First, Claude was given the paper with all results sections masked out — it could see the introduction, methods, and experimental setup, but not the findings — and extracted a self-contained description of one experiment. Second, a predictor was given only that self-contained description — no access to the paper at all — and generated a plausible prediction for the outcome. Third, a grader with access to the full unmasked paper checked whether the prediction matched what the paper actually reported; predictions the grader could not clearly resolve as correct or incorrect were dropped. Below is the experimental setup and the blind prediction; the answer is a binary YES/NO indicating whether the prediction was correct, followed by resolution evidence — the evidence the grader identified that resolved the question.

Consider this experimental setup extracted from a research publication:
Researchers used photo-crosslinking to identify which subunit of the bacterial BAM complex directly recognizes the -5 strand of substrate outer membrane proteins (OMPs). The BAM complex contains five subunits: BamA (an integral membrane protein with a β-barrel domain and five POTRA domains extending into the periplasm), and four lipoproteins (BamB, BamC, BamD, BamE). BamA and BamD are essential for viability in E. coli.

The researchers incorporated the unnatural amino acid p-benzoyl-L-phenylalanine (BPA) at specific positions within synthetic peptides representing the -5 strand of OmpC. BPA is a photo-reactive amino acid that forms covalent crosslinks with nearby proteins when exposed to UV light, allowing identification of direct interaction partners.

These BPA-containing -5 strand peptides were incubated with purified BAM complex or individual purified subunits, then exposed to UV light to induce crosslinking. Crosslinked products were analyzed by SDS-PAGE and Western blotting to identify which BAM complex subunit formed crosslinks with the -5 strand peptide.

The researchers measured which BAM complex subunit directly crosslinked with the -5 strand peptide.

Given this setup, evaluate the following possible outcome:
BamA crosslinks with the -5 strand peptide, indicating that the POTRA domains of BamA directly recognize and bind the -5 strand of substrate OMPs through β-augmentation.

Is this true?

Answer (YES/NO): NO